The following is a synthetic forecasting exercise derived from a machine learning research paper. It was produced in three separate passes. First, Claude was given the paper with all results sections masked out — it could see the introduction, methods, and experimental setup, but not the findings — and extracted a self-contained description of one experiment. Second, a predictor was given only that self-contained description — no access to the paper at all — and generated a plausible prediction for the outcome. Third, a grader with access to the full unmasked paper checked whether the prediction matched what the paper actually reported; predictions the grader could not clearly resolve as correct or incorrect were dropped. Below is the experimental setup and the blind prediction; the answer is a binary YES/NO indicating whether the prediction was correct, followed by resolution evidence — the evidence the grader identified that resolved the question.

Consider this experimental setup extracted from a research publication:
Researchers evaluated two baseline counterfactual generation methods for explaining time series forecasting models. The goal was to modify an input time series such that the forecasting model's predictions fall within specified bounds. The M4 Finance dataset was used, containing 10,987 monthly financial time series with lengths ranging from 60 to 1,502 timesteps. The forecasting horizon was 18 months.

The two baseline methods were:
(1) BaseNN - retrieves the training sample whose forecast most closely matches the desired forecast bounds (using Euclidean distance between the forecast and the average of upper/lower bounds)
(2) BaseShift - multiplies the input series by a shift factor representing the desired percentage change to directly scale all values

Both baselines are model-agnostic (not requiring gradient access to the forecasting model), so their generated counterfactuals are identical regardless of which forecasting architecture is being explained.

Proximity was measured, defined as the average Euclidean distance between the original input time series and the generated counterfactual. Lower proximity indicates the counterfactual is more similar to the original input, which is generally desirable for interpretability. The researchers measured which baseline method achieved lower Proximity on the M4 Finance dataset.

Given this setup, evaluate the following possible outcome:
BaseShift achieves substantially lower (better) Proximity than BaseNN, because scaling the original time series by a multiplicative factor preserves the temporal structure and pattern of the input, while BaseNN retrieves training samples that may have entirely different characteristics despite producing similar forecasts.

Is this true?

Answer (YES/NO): YES